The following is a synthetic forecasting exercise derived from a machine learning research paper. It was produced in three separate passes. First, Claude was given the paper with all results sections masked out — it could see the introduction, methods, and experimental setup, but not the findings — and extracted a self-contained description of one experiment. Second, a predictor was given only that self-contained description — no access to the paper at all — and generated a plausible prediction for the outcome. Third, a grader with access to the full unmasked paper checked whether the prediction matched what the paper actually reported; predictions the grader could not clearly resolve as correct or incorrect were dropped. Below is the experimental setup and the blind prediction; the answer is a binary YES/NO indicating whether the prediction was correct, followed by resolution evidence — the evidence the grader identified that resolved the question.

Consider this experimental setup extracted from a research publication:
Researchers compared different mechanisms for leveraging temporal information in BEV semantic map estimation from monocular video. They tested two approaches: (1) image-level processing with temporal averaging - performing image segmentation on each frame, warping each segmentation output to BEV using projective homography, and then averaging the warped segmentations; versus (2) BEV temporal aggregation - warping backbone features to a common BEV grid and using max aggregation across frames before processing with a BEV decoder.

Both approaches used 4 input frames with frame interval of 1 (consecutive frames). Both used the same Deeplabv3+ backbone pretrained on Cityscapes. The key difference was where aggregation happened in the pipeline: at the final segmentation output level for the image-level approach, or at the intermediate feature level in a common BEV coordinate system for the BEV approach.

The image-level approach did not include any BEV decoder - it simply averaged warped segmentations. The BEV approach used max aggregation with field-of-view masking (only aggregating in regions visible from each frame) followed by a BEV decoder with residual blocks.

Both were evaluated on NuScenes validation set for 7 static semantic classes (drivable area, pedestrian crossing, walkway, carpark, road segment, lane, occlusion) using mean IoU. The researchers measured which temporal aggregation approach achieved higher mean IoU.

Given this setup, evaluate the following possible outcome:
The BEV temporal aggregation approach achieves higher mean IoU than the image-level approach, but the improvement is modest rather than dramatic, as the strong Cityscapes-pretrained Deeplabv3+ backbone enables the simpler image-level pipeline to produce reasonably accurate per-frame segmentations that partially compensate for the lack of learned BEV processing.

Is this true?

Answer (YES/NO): NO